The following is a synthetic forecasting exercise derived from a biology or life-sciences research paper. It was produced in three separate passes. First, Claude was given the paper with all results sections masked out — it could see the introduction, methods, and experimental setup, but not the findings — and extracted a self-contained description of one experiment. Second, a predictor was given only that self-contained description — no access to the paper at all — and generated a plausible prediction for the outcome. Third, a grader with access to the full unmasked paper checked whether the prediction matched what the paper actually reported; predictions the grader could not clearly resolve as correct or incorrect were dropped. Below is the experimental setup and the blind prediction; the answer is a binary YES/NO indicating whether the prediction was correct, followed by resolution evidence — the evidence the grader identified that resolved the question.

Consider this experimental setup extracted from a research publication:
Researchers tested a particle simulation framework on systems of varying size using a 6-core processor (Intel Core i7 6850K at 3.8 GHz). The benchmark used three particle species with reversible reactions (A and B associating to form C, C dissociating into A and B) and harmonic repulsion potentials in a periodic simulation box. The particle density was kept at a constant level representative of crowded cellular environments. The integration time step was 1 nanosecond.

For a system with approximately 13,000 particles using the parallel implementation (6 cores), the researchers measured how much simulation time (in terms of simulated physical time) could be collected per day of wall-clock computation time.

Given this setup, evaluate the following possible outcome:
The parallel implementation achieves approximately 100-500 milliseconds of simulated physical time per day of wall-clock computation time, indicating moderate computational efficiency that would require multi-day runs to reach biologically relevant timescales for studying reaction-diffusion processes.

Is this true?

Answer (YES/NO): NO